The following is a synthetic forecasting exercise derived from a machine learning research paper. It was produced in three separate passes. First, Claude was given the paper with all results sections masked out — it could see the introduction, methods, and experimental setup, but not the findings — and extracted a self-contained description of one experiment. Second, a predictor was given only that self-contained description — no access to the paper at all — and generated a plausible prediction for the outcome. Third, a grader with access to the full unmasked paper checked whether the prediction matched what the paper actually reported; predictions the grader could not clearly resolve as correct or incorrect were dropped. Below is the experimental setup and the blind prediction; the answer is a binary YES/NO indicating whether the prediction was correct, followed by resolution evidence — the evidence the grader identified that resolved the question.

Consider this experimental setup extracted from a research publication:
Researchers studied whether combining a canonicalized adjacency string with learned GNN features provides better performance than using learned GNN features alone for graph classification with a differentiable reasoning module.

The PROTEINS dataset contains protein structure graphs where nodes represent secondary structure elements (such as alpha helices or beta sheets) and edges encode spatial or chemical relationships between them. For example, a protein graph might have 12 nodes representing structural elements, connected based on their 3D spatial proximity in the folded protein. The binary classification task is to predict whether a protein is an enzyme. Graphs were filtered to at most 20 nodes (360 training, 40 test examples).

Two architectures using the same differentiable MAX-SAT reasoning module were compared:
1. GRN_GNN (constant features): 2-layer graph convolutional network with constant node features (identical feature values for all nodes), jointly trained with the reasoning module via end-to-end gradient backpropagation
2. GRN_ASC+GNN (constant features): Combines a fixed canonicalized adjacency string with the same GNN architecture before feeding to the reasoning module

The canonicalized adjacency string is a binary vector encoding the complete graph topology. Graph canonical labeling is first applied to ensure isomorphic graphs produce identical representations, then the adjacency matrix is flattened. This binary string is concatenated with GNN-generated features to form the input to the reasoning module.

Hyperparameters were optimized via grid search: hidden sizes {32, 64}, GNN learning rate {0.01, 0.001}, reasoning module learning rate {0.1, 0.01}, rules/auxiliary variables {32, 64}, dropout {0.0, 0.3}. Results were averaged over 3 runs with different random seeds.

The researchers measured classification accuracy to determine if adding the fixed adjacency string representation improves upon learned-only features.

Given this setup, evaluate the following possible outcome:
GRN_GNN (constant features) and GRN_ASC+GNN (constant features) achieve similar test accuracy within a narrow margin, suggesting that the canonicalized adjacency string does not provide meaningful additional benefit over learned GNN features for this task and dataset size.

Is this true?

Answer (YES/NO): YES